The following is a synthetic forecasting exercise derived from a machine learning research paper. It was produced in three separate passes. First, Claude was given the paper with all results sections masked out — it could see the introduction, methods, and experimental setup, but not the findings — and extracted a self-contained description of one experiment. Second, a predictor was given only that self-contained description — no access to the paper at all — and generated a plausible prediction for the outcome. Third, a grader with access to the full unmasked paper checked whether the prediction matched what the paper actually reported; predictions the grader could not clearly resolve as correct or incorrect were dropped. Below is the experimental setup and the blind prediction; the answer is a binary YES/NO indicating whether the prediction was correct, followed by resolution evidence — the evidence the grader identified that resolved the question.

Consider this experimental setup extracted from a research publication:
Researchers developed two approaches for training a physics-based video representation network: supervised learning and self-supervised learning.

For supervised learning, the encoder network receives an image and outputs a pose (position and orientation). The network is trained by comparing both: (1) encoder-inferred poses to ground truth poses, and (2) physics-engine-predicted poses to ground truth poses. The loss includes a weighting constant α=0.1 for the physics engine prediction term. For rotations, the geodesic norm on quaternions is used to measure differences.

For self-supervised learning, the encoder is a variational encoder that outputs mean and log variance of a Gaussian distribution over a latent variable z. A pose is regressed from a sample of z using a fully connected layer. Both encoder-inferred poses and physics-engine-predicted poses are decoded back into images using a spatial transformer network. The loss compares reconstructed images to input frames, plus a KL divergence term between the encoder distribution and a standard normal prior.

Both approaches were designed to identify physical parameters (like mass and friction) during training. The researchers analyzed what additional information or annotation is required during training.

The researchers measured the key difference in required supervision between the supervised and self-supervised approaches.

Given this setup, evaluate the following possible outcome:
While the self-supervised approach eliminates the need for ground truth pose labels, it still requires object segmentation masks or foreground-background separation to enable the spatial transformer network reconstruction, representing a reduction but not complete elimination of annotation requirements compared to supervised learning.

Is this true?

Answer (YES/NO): YES